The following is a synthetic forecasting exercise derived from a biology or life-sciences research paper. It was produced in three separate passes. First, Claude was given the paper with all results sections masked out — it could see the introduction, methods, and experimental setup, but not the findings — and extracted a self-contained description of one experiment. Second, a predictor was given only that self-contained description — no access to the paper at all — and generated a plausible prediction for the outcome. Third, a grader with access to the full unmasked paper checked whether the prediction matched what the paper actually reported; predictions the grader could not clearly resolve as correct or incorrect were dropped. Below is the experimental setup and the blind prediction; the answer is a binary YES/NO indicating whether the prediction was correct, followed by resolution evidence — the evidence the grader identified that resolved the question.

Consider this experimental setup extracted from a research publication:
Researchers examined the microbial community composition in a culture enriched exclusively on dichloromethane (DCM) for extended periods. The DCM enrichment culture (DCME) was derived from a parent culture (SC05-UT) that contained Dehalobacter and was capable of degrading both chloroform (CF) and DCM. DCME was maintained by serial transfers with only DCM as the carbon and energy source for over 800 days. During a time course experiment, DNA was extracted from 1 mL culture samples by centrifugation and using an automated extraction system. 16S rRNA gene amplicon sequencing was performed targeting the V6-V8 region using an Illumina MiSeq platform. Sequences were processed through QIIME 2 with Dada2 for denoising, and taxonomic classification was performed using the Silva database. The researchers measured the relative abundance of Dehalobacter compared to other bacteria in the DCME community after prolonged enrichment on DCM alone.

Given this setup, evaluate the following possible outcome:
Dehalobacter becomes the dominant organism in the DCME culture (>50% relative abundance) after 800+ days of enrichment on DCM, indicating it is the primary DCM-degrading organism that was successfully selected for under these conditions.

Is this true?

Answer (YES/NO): NO